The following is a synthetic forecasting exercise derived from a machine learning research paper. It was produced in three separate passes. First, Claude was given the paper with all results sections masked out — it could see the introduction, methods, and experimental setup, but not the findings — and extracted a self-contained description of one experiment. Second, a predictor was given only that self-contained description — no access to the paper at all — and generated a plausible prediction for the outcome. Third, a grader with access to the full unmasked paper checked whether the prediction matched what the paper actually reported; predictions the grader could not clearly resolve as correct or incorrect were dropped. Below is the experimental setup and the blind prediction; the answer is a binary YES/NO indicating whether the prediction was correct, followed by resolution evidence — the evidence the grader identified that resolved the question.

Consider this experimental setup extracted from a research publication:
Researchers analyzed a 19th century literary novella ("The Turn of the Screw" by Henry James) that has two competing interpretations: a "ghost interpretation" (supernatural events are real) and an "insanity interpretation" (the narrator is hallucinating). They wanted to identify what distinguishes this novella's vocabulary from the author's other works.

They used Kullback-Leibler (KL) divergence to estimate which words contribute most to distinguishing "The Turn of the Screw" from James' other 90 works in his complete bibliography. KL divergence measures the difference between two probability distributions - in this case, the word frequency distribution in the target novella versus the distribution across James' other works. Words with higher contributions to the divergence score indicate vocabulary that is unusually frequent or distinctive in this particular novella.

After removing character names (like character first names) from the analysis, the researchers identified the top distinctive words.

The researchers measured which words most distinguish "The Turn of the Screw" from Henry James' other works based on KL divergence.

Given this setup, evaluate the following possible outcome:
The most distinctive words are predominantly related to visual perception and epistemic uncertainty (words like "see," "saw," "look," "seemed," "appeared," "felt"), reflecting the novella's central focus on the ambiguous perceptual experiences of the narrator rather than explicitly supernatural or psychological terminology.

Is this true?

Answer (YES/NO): NO